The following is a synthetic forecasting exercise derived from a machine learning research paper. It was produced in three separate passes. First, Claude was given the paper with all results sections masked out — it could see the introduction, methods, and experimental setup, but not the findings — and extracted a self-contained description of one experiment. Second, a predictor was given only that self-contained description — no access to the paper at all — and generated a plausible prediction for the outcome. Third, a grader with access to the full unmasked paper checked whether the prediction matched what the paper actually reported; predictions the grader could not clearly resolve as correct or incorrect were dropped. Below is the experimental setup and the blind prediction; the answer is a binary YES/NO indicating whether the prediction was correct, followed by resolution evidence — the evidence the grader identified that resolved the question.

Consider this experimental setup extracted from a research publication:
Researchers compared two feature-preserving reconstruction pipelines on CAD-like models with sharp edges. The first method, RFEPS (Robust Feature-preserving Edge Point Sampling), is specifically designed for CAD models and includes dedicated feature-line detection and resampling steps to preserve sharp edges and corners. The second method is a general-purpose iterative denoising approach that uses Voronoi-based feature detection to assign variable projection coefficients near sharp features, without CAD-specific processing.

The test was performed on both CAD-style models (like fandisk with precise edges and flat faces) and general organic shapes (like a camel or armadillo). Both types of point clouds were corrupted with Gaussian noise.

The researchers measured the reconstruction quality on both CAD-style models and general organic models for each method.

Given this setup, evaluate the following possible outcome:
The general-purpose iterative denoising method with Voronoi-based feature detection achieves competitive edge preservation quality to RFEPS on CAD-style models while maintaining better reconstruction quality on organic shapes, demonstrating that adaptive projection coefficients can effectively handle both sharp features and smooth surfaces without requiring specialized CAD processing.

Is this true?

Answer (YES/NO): NO